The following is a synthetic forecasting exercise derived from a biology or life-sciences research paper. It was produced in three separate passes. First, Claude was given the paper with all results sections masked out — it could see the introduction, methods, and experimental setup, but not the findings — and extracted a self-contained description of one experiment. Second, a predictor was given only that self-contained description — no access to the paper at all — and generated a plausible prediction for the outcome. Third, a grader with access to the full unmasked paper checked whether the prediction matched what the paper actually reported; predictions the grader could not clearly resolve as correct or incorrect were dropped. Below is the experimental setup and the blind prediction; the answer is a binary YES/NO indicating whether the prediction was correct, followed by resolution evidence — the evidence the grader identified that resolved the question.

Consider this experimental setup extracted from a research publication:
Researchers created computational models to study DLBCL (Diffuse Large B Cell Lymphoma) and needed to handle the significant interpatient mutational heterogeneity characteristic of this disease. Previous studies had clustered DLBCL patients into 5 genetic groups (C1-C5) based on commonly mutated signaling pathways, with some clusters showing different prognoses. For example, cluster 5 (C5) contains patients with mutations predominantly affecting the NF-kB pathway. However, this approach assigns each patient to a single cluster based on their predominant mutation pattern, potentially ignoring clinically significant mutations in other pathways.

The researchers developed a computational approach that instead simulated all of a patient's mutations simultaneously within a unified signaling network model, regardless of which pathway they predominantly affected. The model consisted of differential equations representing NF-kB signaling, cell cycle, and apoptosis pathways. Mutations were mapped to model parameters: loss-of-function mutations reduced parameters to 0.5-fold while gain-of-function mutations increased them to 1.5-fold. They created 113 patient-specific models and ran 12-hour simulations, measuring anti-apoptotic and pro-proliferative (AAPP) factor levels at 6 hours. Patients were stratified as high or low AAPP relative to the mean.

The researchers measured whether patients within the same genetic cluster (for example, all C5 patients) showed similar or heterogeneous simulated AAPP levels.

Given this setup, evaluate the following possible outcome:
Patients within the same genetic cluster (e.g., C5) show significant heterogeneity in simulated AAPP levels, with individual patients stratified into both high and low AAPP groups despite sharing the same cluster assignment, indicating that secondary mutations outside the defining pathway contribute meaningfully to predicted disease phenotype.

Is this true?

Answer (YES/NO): YES